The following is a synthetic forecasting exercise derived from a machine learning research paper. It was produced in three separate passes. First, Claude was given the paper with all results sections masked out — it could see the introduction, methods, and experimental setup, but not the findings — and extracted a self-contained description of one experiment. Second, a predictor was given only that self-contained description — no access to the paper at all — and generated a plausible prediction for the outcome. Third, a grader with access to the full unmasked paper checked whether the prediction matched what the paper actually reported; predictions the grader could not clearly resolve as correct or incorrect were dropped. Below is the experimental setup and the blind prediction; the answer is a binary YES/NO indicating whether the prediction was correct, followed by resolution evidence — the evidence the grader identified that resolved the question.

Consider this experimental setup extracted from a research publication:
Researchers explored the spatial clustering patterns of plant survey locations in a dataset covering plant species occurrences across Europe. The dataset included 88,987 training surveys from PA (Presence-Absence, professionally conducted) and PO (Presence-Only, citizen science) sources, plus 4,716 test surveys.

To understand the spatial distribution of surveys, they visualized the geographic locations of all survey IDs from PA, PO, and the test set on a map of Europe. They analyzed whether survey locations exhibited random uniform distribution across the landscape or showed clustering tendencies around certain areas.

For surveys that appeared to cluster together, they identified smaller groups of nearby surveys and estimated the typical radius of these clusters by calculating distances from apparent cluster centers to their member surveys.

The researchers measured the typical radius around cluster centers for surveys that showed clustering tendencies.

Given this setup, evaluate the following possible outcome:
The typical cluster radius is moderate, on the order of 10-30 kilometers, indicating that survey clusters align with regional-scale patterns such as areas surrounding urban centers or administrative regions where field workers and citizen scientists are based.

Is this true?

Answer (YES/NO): YES